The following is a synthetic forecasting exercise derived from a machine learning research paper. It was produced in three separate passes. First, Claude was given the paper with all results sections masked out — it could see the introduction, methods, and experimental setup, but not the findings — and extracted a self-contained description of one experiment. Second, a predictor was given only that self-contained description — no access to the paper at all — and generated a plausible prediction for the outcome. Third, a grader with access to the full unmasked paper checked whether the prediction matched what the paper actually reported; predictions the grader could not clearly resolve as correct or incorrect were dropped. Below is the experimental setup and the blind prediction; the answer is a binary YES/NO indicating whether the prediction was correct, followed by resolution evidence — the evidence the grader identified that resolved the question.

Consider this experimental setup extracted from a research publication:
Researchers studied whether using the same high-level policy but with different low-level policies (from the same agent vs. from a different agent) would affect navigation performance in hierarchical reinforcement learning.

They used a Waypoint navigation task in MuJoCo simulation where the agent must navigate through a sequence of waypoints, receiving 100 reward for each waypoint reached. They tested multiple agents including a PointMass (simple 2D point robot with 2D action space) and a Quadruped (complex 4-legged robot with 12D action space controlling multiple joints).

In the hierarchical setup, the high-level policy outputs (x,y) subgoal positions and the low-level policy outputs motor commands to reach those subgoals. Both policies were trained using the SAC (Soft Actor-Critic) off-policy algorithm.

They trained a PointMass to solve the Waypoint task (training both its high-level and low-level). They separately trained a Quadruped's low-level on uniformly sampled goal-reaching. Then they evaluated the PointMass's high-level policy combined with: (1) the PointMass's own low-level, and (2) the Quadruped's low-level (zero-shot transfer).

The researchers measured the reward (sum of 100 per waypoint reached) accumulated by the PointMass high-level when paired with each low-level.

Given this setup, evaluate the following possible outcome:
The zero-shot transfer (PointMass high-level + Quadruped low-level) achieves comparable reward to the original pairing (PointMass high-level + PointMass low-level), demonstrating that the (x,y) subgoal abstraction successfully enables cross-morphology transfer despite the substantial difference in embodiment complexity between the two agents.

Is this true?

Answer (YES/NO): NO